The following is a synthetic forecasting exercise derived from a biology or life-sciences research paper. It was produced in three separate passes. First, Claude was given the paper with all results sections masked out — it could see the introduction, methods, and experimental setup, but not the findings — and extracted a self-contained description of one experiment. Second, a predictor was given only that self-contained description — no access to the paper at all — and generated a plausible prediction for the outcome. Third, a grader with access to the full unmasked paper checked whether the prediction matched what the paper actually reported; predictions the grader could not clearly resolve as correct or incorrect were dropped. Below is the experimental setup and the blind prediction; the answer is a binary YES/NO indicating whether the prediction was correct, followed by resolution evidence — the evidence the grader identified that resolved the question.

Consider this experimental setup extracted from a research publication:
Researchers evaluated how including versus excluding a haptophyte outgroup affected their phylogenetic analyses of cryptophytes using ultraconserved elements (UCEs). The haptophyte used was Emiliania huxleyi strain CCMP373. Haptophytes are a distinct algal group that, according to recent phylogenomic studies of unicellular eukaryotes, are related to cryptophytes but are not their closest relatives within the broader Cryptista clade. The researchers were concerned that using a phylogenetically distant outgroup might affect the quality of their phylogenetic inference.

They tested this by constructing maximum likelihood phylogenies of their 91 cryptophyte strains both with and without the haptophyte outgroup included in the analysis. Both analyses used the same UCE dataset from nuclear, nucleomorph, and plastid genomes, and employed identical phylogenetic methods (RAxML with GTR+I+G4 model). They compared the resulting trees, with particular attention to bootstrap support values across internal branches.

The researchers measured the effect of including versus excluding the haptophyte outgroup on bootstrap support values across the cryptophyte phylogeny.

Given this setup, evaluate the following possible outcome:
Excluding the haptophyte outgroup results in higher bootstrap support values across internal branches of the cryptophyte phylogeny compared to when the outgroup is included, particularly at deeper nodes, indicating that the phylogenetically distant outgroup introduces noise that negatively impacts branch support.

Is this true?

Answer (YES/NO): NO